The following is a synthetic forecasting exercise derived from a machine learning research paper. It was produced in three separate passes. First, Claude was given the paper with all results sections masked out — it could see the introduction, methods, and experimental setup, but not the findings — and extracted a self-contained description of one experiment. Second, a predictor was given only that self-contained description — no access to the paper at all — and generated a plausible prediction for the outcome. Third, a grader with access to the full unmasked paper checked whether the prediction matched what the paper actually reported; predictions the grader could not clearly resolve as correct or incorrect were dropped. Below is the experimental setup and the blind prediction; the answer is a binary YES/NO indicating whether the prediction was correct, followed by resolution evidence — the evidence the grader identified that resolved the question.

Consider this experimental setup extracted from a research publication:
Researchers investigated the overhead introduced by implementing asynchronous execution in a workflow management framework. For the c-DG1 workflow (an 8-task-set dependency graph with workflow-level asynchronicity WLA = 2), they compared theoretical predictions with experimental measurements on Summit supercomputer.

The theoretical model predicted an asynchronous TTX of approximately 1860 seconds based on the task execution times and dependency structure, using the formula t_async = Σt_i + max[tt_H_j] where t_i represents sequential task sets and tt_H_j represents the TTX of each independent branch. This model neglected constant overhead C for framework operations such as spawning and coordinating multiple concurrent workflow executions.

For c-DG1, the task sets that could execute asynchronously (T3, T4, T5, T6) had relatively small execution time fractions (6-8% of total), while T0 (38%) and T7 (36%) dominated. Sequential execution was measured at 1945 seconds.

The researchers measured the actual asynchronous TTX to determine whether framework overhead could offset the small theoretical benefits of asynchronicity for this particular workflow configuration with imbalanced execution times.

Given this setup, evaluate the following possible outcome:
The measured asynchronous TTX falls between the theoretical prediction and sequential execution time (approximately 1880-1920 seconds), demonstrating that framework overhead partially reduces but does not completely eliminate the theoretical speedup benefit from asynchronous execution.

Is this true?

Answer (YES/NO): NO